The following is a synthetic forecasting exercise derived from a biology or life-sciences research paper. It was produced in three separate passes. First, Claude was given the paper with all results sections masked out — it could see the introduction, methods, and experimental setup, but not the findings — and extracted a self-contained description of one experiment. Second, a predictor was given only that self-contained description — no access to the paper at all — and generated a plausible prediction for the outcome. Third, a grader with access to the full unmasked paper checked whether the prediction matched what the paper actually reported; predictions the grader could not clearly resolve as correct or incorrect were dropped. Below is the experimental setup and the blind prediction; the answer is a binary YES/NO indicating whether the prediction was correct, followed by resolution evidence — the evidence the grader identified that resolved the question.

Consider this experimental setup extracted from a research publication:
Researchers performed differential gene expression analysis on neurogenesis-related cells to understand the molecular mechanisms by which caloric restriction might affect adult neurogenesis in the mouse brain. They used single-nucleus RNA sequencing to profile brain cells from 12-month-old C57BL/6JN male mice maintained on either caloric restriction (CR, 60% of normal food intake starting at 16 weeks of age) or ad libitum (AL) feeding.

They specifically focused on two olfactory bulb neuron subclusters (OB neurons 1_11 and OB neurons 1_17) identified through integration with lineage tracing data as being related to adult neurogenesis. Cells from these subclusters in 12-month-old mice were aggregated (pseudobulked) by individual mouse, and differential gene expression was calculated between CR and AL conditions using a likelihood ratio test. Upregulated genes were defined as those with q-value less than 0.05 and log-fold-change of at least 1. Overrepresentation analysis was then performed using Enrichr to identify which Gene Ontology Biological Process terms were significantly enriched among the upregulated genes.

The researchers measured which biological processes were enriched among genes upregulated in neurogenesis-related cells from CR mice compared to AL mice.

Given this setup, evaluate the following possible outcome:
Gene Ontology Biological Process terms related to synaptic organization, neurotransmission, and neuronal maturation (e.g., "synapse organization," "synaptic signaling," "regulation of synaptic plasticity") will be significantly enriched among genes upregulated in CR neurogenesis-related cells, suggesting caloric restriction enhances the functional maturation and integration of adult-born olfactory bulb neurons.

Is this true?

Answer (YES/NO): NO